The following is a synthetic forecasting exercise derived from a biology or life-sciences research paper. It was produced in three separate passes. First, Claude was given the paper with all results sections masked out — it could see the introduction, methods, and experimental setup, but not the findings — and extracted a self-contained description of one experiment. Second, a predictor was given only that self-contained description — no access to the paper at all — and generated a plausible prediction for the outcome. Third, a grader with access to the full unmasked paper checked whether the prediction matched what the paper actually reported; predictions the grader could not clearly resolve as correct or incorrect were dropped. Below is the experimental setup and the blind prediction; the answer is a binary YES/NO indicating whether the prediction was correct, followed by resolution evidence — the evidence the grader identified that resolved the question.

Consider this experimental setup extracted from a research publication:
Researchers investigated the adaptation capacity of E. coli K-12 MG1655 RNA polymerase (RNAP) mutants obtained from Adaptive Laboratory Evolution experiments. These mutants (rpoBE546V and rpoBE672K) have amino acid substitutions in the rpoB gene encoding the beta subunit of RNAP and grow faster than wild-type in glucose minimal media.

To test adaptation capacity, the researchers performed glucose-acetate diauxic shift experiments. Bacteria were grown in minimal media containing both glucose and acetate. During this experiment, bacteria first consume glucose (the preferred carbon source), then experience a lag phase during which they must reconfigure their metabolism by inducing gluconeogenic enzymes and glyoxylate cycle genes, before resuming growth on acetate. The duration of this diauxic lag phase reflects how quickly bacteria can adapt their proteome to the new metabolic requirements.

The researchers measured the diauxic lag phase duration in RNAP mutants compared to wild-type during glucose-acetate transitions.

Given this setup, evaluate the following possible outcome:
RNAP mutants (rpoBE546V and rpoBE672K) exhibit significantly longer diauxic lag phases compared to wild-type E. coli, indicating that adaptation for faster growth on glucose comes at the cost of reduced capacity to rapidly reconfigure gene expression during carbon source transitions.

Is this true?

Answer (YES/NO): YES